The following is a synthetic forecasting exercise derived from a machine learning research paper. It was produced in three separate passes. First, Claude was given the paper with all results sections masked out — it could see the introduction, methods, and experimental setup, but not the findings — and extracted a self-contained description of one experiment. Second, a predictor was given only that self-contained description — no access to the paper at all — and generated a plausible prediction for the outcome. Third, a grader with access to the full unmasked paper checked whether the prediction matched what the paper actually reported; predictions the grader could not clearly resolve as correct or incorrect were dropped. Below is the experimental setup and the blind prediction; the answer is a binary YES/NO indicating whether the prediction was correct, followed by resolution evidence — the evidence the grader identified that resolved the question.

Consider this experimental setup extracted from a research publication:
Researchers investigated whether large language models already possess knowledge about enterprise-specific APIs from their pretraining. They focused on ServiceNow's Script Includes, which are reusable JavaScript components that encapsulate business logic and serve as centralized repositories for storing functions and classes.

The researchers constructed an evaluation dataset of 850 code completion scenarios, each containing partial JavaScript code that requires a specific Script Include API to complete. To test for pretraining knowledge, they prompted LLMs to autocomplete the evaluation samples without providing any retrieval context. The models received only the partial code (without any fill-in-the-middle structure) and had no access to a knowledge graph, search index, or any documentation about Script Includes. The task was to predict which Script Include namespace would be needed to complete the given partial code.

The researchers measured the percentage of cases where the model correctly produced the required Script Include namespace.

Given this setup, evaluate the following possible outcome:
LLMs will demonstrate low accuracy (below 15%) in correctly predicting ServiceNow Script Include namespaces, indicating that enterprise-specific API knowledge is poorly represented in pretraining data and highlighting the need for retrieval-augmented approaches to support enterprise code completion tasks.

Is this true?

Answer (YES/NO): YES